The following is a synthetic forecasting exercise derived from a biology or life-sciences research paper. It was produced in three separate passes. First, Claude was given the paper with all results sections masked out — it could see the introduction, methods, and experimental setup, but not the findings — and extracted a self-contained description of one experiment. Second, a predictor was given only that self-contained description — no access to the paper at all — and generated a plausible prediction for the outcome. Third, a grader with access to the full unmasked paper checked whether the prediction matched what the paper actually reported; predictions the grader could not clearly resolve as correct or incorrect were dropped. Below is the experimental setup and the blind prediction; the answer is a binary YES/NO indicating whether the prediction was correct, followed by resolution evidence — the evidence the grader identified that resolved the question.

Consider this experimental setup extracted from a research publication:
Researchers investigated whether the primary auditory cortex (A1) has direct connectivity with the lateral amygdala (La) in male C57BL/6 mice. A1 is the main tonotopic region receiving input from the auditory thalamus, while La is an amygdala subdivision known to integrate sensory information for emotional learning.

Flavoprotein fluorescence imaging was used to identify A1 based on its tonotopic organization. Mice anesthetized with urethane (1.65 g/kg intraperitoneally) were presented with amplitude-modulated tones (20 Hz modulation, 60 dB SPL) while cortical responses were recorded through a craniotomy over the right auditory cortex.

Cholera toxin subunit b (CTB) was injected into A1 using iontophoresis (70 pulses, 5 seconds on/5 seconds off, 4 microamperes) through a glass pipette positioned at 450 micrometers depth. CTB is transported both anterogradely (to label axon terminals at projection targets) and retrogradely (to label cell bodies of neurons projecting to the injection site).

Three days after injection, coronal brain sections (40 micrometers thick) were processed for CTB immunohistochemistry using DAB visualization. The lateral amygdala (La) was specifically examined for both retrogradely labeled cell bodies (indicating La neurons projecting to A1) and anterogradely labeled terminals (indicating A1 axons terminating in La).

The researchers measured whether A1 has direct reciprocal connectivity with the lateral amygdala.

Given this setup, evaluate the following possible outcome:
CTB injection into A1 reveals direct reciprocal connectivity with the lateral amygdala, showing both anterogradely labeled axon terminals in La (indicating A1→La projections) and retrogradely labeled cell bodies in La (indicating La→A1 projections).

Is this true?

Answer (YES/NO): YES